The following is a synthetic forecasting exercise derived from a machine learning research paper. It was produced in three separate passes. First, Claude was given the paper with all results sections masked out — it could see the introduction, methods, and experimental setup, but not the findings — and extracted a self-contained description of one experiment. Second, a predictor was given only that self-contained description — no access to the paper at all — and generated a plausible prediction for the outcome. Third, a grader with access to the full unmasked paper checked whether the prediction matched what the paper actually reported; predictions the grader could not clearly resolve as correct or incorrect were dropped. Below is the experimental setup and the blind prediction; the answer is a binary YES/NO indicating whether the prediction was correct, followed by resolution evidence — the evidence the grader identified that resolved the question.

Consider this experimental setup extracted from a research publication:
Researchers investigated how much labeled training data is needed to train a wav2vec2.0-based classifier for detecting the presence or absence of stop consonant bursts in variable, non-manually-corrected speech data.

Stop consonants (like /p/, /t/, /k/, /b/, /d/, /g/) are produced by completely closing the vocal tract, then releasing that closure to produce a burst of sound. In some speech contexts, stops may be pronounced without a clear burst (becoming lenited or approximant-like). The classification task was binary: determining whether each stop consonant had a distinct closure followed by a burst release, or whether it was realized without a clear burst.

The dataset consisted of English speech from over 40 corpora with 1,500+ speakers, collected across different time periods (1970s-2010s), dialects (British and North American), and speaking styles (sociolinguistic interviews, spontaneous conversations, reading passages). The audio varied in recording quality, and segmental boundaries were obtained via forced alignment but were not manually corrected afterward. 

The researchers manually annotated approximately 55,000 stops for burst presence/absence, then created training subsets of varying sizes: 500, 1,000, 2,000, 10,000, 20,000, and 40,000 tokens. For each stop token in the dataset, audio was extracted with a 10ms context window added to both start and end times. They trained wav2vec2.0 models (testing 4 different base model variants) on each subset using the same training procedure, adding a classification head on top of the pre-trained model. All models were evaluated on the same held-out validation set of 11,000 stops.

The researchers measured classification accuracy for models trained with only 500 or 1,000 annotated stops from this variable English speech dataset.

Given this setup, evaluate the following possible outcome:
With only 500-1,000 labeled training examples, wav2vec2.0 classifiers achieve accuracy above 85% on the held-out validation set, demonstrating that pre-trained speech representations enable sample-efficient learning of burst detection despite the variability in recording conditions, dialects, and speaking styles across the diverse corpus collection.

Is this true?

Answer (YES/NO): NO